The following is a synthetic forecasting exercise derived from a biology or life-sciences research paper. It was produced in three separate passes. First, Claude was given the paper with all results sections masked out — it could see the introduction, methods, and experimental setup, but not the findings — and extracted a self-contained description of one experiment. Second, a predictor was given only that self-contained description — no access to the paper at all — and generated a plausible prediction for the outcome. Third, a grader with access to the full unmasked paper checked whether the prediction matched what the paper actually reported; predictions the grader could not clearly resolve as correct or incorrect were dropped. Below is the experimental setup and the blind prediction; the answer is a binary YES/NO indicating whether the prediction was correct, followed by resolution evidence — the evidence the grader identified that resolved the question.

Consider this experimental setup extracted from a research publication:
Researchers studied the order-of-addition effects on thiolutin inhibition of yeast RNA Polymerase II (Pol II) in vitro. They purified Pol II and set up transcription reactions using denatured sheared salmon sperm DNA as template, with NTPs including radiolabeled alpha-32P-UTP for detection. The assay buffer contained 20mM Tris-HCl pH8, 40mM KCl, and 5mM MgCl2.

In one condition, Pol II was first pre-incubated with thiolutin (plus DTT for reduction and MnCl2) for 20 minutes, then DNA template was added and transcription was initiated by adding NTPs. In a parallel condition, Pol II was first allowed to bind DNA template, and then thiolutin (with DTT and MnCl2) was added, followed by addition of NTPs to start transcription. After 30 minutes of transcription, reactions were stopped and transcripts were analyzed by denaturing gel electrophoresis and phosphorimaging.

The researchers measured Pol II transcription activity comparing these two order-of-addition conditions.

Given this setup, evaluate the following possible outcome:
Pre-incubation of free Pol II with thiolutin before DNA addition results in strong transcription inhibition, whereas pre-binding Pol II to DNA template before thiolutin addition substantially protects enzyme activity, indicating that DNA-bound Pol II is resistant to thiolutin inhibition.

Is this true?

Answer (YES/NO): YES